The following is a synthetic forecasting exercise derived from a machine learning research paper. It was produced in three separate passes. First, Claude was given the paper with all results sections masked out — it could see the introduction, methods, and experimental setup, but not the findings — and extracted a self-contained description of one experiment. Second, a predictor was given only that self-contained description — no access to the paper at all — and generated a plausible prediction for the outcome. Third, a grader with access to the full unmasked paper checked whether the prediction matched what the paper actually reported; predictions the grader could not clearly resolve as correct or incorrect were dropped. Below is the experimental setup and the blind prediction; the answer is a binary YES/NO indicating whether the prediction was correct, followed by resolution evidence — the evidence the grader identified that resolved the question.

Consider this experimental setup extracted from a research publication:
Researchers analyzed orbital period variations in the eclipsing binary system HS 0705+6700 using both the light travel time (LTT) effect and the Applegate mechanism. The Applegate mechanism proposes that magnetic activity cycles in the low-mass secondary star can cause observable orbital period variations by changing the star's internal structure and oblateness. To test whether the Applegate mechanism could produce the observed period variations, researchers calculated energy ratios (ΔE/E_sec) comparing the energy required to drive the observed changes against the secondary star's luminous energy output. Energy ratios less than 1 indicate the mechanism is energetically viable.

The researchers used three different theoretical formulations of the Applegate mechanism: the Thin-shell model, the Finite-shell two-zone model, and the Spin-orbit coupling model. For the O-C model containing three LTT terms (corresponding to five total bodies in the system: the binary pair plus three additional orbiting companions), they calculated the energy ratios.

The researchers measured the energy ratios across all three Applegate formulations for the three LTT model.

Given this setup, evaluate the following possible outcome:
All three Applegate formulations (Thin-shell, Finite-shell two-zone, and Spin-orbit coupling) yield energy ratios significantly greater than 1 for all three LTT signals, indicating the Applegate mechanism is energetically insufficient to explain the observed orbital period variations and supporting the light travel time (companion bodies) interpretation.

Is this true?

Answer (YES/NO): NO